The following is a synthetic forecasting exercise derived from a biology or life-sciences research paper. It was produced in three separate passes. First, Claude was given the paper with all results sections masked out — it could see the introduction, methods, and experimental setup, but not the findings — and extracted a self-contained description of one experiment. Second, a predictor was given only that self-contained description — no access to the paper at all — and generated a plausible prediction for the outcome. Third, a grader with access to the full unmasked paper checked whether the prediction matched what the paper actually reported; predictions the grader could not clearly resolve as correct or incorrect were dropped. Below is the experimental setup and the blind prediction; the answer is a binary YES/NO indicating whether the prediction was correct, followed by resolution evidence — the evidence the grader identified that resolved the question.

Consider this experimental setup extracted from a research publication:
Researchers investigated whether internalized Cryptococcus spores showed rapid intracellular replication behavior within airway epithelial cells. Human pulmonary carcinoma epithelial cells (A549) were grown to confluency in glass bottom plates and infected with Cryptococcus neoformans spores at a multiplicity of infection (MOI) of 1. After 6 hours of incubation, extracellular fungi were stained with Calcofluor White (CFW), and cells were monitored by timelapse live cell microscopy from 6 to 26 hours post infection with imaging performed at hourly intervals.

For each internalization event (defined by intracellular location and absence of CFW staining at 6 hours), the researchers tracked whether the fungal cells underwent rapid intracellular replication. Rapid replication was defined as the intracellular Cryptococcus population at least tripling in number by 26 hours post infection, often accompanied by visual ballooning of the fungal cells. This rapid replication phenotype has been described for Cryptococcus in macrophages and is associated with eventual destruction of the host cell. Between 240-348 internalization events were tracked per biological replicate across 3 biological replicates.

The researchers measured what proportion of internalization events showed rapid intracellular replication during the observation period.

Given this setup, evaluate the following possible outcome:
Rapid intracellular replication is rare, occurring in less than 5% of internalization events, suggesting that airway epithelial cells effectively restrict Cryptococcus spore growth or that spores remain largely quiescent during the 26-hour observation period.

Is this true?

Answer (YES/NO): YES